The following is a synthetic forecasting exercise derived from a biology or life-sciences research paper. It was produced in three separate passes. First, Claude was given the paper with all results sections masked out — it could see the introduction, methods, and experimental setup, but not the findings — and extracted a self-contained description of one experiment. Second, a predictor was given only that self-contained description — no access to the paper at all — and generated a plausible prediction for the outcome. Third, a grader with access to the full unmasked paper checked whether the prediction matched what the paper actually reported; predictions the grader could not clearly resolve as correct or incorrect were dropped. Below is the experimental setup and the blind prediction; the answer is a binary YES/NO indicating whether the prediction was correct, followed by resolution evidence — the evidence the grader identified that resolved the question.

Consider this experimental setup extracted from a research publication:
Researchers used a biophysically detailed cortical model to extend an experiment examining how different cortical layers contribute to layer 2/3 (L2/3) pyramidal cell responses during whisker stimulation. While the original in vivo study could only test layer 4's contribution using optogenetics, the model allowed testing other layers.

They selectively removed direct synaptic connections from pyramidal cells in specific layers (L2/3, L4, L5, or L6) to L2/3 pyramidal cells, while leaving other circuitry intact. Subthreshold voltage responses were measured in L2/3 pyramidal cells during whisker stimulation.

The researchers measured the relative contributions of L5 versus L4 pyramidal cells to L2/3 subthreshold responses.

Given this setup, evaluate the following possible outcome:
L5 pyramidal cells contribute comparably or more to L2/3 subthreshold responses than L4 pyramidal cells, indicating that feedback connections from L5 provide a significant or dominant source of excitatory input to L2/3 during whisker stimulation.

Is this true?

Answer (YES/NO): NO